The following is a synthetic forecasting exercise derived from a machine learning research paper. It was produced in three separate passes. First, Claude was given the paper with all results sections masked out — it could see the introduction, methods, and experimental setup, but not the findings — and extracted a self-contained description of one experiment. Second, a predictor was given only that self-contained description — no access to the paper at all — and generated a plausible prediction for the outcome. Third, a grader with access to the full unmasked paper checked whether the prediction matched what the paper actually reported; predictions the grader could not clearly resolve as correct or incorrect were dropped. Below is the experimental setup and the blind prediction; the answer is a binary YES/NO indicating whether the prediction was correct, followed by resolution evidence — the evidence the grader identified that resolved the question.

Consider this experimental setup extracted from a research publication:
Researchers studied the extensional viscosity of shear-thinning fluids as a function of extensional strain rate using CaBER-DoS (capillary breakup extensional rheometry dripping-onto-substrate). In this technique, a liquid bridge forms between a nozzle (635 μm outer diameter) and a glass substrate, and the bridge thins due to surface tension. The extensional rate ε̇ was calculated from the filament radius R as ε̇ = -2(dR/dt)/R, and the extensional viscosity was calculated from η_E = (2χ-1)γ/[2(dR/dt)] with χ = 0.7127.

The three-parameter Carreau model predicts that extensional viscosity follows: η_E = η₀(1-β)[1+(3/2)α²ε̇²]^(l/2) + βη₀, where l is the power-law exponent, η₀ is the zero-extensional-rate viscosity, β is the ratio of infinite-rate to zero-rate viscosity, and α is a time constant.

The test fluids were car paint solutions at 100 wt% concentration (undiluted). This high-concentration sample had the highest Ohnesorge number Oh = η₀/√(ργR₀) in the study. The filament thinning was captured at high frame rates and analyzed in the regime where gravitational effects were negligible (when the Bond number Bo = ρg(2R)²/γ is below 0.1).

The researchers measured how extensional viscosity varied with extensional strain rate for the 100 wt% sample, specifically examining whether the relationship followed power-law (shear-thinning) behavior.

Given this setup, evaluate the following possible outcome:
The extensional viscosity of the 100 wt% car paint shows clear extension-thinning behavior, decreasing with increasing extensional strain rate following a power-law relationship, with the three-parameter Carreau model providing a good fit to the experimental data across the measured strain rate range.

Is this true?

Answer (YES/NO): YES